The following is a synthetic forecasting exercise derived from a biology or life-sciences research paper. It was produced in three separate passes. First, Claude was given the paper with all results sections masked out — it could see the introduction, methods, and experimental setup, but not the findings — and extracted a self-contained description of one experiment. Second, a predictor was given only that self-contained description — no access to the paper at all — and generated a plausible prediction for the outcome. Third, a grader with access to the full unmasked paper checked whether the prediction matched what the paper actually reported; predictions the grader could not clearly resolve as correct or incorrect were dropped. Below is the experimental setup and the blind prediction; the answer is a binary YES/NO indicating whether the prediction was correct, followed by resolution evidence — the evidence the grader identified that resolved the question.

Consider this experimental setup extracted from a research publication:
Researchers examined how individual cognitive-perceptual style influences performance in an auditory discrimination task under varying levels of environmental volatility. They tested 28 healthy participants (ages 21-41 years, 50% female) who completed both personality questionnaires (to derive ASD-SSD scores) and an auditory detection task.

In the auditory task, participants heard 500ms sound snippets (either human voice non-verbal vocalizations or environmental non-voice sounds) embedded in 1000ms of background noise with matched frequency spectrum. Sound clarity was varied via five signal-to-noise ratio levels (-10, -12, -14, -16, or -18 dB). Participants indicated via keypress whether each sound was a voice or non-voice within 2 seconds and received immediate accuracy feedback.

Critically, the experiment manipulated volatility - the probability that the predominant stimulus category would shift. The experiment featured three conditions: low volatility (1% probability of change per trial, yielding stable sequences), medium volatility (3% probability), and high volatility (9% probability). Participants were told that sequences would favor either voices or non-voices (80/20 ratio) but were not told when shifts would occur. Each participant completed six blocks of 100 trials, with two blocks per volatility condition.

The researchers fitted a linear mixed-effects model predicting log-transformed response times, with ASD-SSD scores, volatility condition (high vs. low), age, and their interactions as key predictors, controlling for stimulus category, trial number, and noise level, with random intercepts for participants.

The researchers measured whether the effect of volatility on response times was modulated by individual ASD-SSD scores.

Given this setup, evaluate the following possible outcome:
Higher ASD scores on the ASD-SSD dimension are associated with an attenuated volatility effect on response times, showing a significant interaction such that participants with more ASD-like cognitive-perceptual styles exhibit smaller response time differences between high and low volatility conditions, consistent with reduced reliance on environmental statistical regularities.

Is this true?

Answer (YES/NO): NO